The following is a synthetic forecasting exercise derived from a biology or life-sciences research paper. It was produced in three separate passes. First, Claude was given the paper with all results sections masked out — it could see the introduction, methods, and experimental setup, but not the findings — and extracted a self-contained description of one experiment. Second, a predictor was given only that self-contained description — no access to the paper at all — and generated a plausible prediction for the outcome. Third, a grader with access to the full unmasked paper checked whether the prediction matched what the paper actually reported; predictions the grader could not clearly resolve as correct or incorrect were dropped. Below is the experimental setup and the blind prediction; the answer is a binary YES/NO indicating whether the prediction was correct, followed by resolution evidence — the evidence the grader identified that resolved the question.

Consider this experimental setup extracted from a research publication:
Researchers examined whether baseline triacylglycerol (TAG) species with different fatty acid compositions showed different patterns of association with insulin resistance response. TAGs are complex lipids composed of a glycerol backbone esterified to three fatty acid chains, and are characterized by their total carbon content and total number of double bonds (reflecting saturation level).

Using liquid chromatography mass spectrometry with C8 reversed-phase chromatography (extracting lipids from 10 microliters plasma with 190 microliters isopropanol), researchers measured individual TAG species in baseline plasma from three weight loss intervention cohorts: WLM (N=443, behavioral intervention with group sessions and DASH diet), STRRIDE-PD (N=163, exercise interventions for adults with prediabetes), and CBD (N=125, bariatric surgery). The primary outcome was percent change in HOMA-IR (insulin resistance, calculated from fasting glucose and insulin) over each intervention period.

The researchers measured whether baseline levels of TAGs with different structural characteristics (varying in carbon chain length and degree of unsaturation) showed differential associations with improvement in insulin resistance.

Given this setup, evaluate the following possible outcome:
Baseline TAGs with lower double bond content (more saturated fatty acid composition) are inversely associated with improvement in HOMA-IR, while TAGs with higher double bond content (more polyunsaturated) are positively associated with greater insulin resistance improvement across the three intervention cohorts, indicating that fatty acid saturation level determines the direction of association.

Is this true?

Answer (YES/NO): NO